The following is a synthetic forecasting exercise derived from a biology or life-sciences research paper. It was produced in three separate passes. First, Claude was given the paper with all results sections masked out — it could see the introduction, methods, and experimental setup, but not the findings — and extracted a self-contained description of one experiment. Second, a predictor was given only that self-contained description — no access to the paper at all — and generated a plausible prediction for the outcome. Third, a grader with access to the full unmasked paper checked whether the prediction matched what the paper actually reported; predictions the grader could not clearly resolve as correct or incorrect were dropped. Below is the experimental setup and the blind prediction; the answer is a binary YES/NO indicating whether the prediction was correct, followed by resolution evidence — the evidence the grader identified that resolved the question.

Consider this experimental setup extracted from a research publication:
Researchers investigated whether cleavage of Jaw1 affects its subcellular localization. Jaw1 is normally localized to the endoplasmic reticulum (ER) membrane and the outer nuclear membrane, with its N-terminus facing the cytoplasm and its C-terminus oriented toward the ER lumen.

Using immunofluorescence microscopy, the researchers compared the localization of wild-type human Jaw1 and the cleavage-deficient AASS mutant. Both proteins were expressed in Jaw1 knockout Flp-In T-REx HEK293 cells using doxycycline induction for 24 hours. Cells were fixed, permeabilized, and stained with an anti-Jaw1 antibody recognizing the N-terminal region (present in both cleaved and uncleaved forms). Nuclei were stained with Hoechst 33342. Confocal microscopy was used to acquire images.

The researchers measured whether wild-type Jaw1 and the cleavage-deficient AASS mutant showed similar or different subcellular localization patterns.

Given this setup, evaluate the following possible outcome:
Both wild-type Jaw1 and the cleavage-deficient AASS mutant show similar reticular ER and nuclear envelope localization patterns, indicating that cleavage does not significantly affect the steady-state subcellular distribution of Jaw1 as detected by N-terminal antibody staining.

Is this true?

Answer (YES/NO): YES